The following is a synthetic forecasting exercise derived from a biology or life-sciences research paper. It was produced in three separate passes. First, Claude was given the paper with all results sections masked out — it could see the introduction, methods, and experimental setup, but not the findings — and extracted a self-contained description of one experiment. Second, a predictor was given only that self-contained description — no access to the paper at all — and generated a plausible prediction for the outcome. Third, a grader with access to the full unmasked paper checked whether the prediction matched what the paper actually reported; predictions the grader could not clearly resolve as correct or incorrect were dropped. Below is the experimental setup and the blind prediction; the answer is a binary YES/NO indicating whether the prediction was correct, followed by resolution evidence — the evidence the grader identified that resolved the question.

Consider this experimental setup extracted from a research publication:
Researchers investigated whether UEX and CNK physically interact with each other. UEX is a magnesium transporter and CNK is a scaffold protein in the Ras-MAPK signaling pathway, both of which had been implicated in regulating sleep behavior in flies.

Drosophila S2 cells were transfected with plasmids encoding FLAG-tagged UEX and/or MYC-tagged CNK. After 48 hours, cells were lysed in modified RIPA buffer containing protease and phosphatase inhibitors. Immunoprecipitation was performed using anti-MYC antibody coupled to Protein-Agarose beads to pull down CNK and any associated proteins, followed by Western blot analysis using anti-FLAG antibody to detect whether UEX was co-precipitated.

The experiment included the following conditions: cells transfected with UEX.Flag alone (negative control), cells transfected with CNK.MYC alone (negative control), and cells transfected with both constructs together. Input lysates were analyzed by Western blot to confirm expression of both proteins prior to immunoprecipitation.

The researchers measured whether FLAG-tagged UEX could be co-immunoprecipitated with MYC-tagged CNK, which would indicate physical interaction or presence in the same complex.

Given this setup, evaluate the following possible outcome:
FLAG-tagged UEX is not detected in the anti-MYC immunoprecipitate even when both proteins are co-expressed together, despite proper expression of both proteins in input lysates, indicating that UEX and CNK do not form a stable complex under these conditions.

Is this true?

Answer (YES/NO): NO